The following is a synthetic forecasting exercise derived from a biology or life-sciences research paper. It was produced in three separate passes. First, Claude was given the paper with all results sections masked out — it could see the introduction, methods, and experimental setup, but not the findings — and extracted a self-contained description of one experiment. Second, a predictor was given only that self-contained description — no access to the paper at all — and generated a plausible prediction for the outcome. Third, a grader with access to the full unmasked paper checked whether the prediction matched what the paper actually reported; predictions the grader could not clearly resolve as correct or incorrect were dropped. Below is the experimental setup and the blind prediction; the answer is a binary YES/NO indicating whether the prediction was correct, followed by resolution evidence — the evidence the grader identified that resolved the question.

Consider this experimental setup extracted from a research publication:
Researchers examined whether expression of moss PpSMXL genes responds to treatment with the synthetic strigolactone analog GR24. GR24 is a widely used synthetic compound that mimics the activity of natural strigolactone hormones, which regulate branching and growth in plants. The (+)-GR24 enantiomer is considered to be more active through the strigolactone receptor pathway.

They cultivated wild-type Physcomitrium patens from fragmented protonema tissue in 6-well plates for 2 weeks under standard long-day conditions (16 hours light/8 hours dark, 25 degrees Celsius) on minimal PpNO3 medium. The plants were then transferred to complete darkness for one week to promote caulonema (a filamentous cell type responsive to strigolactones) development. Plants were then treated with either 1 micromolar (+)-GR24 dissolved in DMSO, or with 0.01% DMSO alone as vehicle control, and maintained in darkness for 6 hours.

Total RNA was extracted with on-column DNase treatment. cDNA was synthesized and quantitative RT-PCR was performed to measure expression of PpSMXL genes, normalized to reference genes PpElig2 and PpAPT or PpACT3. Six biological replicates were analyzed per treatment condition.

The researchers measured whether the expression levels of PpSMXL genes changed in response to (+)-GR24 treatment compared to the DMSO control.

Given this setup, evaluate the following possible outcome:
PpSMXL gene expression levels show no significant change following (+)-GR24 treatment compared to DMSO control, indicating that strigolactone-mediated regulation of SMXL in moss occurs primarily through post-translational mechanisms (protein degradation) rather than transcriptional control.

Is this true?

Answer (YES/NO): NO